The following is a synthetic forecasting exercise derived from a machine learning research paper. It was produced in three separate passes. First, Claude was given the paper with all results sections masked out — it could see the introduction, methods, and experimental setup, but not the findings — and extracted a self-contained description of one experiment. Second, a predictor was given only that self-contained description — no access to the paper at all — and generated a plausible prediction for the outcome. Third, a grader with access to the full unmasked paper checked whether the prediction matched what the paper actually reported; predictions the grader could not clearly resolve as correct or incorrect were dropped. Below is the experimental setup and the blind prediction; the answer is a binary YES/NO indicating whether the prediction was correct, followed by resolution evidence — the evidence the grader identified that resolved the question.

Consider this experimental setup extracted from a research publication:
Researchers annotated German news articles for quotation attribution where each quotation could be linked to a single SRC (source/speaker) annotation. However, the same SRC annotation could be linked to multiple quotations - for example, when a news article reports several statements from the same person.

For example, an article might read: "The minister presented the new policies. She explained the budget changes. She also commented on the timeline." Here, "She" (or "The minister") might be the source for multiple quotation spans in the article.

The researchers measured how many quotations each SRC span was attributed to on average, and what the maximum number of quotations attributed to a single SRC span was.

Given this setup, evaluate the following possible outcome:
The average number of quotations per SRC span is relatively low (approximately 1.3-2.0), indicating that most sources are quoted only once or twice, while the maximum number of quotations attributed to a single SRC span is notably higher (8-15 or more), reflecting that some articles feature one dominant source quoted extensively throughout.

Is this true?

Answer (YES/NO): NO